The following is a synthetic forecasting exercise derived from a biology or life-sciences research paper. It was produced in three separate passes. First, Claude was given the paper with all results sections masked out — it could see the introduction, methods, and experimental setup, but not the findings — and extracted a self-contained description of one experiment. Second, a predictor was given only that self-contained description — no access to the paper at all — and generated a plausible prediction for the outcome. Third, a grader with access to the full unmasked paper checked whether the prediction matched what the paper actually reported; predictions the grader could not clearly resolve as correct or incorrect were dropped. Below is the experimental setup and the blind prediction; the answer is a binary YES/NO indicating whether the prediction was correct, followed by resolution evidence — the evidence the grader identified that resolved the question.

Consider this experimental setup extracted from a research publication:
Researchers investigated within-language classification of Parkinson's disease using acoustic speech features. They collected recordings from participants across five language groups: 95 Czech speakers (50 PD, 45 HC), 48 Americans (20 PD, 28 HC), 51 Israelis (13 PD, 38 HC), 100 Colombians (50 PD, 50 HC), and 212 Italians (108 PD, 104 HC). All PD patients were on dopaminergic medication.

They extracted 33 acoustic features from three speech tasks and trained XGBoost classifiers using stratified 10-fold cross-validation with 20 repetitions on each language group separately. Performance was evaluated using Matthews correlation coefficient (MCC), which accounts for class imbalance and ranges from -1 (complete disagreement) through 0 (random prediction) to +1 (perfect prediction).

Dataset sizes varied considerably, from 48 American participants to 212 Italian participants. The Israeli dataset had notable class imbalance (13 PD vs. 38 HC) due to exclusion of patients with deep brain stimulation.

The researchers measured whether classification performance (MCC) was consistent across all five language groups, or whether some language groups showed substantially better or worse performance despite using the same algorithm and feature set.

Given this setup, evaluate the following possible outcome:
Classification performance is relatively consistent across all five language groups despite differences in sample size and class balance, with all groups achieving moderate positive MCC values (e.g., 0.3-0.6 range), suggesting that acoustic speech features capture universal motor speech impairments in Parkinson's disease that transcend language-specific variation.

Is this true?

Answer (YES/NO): NO